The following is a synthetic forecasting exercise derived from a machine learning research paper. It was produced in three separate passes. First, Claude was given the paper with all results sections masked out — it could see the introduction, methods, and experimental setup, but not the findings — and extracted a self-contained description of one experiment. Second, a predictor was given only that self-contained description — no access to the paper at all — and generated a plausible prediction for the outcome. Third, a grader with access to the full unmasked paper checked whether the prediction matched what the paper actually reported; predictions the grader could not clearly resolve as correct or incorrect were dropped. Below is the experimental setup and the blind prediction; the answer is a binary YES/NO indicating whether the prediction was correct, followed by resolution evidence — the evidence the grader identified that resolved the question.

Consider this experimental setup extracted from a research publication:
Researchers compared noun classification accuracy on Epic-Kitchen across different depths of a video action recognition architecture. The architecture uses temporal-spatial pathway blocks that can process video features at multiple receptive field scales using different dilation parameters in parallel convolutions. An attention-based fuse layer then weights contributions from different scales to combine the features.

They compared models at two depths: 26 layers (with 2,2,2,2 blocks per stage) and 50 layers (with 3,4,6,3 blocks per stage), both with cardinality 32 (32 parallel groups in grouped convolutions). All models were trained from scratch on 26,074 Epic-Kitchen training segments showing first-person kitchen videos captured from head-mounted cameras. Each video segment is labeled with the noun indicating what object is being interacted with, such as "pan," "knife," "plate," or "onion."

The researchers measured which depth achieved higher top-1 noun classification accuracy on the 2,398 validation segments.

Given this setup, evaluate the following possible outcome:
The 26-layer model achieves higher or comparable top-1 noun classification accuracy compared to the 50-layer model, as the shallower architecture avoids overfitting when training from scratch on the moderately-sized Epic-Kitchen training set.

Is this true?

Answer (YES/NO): NO